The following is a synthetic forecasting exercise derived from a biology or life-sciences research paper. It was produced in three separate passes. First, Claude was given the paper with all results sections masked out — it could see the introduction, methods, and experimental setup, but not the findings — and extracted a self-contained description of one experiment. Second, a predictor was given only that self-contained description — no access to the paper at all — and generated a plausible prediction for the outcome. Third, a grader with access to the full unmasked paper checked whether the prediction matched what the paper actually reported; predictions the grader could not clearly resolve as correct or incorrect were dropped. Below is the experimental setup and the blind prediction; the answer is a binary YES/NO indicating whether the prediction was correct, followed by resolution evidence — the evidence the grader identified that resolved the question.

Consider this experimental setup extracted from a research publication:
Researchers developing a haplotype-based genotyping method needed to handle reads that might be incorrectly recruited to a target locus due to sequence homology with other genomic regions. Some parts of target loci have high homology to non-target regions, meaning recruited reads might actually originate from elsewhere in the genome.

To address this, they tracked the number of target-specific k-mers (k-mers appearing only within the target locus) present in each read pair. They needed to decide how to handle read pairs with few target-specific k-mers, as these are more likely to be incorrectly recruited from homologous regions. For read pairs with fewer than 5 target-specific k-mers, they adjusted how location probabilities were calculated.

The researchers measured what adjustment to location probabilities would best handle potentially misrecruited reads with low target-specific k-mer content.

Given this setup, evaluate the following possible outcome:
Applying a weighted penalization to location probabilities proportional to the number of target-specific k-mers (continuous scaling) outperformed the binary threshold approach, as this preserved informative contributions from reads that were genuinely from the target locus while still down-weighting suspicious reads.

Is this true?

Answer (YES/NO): NO